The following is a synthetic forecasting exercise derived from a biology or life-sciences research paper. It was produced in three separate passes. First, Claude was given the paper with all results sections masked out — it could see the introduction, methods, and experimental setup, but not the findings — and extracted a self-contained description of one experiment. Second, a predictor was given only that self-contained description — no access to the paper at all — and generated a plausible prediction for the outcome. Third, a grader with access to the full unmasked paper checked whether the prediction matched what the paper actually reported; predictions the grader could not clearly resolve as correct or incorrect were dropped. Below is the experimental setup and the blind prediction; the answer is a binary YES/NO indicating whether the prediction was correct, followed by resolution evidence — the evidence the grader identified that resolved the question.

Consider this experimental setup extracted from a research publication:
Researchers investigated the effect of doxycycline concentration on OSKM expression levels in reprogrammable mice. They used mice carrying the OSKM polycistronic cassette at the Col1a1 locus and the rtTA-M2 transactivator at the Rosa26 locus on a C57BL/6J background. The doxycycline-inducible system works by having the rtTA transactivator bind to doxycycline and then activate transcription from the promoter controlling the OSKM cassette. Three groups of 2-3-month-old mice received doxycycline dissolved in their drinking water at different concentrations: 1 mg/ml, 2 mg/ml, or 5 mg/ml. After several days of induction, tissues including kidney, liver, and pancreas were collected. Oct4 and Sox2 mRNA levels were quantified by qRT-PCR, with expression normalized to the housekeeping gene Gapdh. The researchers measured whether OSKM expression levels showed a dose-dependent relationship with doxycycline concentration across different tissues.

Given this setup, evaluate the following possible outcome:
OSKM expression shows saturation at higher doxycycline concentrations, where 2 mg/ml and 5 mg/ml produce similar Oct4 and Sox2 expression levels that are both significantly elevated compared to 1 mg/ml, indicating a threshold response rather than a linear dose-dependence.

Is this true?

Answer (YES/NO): NO